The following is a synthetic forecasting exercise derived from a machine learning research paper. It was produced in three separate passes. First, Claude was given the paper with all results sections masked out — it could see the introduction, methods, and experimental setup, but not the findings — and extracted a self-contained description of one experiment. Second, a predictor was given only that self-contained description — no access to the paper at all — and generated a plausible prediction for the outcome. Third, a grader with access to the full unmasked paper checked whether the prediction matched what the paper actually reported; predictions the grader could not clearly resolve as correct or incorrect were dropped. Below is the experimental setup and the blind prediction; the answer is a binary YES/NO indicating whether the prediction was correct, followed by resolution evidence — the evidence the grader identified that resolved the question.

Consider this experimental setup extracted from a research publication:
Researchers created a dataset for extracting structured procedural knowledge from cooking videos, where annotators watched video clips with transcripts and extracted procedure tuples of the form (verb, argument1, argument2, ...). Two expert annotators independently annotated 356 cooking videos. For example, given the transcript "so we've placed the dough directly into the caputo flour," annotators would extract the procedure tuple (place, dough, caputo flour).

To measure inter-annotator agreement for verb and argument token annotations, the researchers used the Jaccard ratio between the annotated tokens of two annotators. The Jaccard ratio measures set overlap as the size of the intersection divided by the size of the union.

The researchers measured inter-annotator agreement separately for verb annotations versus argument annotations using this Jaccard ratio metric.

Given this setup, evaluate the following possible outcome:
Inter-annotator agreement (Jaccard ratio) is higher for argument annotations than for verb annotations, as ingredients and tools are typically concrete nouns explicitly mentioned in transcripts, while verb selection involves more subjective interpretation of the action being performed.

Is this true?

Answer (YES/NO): NO